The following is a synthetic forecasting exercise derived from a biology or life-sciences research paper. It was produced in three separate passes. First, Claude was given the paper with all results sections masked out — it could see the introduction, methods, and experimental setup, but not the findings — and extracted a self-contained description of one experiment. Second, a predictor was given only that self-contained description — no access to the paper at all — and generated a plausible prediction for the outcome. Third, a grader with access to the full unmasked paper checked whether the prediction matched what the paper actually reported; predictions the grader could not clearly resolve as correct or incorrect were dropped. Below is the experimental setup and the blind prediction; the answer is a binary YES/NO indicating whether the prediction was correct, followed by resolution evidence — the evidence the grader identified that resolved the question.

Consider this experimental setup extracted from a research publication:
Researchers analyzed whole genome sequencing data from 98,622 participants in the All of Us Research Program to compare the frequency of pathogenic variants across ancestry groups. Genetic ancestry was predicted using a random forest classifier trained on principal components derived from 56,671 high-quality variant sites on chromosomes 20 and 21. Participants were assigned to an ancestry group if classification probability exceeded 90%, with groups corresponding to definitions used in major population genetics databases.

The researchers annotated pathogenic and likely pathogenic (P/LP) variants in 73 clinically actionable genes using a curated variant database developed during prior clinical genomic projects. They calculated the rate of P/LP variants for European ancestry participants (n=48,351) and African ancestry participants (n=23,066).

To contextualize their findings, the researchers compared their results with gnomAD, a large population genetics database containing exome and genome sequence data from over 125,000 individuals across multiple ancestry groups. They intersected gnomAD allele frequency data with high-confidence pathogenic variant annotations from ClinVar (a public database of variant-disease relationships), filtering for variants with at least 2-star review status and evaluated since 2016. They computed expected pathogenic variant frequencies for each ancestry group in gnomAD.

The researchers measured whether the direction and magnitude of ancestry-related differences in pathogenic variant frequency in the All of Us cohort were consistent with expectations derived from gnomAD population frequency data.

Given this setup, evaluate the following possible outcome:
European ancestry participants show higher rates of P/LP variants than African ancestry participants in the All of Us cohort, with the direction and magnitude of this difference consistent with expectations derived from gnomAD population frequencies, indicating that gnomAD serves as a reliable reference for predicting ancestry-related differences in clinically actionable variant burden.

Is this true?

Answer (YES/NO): YES